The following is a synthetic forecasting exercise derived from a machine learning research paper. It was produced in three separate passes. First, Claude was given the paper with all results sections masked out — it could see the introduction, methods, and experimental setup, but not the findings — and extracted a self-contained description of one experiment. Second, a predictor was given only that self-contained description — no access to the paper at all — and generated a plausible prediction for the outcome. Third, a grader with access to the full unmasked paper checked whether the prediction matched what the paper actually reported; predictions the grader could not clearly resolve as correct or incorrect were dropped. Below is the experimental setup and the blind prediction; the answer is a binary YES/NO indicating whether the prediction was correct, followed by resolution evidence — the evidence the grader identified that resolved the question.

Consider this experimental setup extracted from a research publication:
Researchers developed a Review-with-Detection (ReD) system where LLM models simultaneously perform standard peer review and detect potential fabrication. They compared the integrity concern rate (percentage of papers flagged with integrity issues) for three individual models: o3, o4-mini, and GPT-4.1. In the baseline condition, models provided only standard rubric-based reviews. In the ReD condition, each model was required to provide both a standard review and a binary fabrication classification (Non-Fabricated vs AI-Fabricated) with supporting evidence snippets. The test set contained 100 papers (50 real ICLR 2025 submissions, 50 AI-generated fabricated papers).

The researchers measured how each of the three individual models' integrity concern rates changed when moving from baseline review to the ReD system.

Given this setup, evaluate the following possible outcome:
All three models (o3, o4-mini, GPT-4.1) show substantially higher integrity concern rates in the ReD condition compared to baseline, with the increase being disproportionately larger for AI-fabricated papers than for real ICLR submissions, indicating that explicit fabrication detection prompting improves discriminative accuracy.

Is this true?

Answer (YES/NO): NO